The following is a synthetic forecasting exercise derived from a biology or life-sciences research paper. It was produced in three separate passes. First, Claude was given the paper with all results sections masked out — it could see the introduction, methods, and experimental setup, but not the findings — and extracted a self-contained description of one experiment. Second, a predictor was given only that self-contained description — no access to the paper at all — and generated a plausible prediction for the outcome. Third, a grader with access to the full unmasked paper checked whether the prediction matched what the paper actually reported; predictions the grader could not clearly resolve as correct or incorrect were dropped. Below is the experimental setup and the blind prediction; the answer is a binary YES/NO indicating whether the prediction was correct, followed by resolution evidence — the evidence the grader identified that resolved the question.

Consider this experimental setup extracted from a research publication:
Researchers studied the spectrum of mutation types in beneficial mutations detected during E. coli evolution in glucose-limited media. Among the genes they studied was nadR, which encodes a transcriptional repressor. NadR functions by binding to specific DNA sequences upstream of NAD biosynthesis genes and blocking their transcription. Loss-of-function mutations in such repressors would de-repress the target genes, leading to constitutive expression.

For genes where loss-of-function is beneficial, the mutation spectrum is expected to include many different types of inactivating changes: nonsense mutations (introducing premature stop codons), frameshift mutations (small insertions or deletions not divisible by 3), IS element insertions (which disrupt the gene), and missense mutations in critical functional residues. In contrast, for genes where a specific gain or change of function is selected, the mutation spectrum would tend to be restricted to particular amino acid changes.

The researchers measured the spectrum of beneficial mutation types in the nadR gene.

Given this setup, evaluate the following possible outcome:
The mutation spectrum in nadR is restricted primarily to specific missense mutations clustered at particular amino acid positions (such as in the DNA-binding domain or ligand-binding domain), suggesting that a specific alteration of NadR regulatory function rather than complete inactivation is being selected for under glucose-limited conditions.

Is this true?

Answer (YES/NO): NO